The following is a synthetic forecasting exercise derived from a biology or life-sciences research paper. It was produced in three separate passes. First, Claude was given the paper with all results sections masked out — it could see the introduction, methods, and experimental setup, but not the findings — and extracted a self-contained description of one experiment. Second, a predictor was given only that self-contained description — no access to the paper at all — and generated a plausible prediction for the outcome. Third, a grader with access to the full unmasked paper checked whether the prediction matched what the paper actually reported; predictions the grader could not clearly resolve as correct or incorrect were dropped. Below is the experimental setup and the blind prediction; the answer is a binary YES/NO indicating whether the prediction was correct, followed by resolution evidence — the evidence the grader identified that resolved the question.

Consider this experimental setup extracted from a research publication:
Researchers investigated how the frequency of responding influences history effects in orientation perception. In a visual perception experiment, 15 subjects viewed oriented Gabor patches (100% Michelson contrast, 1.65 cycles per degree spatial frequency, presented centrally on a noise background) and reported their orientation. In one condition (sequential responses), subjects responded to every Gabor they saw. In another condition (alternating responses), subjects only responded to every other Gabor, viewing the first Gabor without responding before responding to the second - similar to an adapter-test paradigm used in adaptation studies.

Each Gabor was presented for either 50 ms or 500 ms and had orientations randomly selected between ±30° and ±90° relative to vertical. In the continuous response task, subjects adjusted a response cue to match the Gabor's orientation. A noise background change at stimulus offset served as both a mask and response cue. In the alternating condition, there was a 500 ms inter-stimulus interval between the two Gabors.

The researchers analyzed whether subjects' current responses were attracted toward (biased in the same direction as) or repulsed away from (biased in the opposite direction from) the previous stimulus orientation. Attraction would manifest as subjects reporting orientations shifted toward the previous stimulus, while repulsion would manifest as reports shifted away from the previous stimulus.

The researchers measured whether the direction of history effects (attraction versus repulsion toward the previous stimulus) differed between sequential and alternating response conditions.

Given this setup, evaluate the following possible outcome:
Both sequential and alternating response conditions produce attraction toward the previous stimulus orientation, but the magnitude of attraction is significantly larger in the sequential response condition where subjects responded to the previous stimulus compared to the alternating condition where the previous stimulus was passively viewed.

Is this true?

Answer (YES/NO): NO